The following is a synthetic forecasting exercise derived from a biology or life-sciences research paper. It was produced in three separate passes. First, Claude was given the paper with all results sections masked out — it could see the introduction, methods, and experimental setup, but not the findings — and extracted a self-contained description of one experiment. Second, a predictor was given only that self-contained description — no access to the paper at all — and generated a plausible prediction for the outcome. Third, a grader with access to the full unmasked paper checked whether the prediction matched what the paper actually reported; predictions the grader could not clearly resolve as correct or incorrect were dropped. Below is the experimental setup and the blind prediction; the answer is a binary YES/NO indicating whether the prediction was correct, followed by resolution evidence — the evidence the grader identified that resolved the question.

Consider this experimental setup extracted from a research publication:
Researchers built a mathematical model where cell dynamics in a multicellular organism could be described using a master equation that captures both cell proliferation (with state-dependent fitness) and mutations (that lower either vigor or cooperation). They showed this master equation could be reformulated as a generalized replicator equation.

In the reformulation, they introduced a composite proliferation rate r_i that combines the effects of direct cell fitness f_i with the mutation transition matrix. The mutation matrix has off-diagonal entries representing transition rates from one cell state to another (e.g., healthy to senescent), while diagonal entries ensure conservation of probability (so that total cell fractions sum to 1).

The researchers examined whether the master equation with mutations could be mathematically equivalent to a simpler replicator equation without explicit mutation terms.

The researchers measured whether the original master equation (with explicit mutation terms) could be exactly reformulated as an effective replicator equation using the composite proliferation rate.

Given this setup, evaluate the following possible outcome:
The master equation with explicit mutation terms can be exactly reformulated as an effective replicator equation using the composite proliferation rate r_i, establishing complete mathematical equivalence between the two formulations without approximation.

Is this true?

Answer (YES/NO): YES